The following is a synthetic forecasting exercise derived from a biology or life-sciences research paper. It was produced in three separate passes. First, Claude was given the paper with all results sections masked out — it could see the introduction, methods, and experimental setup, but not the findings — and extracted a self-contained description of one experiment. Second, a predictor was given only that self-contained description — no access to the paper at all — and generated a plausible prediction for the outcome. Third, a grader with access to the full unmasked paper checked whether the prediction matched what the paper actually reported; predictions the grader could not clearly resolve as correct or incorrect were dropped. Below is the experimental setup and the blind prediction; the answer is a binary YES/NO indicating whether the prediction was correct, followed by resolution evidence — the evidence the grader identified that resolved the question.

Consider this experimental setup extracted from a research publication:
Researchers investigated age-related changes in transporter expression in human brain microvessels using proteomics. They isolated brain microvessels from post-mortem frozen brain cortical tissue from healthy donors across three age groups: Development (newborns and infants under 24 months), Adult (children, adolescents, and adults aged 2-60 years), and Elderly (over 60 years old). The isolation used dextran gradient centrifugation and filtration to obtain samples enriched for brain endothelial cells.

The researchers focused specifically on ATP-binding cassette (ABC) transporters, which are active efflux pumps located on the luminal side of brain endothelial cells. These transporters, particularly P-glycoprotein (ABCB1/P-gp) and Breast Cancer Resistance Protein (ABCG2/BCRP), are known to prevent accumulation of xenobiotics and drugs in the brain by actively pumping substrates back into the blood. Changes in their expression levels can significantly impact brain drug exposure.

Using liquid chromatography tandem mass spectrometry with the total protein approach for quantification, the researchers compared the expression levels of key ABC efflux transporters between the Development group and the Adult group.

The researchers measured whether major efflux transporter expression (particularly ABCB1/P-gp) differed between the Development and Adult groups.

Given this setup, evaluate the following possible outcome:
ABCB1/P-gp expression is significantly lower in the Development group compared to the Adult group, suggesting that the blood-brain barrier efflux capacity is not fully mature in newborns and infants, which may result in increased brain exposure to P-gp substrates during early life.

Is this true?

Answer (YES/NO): NO